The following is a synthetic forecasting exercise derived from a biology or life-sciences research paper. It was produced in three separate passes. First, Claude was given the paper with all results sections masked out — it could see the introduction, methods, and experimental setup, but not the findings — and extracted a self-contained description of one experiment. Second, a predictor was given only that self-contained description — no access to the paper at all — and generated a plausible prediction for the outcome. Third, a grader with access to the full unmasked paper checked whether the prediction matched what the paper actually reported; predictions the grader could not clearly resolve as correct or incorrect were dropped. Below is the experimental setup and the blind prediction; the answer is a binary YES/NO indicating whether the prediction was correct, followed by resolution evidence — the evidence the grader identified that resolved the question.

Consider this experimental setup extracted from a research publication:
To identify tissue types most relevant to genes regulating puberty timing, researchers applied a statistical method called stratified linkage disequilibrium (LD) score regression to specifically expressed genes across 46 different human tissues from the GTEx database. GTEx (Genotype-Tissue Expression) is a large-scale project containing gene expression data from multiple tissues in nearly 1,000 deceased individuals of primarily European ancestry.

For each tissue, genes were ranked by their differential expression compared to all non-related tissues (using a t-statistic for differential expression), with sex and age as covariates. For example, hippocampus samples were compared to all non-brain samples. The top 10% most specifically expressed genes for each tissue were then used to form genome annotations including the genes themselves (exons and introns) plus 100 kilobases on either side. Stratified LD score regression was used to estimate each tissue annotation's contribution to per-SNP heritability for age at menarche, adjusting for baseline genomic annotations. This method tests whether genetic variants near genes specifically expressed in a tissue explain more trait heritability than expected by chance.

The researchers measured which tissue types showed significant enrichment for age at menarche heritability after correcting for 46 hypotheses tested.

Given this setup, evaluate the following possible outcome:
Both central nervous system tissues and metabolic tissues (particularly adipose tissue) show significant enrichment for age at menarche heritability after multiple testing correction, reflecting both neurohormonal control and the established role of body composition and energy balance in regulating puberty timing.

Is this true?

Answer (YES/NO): NO